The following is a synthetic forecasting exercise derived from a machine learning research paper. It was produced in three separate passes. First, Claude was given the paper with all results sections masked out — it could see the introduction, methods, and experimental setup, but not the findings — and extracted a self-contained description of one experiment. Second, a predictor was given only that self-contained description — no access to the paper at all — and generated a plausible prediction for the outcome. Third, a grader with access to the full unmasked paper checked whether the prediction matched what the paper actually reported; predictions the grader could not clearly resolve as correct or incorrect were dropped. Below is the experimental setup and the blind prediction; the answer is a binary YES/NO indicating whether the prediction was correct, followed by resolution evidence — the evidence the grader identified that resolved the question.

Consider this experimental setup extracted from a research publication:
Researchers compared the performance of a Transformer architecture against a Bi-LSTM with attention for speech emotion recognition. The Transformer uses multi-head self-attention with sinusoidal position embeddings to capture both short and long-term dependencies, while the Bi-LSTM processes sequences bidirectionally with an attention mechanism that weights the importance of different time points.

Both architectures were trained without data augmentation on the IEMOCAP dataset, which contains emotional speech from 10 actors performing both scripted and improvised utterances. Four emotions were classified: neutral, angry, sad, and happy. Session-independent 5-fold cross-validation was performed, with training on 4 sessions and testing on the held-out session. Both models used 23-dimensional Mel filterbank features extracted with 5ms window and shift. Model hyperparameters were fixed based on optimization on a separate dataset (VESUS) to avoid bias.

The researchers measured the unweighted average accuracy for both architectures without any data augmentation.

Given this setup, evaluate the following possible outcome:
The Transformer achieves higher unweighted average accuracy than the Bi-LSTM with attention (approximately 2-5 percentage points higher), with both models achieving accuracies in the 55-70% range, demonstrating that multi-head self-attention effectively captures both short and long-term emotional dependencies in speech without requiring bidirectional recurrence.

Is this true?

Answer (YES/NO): NO